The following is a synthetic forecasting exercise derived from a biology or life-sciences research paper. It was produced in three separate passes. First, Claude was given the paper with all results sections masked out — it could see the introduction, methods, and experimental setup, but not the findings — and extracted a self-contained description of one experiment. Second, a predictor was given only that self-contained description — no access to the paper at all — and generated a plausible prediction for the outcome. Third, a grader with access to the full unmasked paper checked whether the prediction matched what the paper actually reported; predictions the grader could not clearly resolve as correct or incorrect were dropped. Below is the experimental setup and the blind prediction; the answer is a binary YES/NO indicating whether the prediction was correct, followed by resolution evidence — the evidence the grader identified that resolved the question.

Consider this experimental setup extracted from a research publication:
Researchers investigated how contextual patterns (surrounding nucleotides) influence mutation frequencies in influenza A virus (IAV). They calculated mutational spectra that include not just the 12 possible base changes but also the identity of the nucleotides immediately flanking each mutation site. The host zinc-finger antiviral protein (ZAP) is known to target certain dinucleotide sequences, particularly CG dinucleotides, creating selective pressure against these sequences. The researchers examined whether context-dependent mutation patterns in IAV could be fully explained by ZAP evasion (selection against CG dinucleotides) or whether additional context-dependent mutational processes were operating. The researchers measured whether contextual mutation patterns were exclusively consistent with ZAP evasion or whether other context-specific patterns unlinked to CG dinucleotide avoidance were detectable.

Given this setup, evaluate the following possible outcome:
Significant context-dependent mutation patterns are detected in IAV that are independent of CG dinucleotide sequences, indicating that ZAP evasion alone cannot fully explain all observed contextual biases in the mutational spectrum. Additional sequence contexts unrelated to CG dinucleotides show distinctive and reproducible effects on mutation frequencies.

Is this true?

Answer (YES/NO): YES